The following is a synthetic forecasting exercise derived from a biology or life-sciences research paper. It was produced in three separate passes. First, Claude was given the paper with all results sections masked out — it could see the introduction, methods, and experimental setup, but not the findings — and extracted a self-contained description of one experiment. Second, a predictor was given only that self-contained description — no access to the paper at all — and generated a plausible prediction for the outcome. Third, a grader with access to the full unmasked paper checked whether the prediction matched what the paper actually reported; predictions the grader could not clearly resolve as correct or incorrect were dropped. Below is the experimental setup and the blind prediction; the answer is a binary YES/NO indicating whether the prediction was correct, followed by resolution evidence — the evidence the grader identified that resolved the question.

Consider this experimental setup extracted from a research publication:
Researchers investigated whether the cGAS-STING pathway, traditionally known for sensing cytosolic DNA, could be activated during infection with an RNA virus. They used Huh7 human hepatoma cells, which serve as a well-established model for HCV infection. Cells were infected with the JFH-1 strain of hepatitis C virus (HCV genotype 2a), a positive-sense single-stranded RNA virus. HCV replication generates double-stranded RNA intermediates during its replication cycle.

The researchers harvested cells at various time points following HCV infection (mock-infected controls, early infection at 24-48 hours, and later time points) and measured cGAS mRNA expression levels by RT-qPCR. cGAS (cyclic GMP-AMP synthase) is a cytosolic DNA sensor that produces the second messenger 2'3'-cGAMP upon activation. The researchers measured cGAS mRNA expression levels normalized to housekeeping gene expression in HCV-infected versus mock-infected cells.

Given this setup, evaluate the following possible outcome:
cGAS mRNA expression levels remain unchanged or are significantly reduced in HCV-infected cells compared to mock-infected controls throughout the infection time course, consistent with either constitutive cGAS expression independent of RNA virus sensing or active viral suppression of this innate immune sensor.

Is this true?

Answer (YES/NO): NO